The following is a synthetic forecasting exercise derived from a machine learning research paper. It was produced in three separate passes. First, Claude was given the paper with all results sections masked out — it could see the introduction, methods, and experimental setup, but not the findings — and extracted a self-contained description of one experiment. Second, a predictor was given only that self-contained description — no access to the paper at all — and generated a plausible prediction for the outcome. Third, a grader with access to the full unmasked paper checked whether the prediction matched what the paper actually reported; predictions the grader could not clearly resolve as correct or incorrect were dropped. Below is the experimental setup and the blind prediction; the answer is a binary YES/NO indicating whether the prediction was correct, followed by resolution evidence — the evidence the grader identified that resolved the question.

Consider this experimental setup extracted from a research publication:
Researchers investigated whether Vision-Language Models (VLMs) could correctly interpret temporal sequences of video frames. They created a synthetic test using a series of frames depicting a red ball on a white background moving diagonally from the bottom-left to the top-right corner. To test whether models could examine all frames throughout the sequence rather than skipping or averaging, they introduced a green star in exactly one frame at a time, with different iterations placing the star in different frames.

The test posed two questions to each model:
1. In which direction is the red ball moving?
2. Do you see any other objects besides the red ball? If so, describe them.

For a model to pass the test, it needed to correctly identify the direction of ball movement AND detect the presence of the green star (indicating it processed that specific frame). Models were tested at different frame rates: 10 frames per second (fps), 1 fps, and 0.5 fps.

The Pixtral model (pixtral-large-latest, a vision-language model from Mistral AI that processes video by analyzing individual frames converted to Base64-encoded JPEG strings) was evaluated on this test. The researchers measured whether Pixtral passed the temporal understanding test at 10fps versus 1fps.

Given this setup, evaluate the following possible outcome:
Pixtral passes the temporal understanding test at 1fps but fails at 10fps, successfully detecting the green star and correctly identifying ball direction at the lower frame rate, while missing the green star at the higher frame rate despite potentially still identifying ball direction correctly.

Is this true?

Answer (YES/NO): YES